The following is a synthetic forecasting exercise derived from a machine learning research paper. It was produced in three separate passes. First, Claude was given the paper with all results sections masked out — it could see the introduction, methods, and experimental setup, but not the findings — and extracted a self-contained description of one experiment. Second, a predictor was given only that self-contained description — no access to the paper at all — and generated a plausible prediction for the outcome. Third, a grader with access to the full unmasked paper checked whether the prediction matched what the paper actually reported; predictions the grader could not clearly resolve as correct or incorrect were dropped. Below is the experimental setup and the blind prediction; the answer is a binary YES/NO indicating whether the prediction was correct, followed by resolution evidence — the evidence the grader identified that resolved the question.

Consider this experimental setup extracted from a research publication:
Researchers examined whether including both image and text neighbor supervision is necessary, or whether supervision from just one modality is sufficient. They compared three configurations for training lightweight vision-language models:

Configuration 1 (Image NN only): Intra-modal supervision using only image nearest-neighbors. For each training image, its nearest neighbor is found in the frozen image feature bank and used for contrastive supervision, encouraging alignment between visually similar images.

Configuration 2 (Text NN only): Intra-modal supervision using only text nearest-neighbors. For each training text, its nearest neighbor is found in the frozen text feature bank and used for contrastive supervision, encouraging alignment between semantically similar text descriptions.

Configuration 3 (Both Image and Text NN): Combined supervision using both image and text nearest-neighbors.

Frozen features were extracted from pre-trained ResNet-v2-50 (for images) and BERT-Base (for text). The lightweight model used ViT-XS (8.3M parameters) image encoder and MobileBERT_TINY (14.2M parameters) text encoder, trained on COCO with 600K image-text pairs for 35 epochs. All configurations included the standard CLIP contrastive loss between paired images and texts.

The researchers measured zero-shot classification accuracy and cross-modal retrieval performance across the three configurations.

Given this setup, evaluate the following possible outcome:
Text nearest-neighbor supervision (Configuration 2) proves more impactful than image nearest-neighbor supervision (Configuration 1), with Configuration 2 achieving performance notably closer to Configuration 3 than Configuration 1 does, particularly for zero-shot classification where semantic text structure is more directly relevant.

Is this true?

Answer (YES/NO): NO